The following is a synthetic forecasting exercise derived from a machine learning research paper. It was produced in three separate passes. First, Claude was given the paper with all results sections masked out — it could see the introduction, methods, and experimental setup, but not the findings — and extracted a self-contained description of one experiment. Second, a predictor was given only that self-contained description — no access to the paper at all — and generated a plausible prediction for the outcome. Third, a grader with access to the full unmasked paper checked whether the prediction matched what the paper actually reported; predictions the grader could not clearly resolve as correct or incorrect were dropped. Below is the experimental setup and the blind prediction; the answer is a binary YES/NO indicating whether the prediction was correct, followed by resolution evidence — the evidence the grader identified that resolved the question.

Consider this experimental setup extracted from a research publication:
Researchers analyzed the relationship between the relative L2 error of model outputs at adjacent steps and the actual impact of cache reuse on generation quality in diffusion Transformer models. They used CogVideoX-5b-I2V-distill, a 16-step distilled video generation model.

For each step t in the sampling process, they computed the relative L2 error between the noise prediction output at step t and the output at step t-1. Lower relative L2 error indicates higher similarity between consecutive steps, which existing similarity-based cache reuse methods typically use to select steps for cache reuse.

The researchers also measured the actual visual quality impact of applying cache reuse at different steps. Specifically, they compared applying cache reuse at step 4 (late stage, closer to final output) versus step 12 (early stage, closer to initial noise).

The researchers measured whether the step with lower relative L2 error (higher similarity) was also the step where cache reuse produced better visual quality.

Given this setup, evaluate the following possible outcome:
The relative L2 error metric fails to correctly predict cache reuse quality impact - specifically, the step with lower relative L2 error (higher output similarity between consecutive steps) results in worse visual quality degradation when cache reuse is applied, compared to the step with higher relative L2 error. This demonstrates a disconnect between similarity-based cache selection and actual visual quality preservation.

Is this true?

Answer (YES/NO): YES